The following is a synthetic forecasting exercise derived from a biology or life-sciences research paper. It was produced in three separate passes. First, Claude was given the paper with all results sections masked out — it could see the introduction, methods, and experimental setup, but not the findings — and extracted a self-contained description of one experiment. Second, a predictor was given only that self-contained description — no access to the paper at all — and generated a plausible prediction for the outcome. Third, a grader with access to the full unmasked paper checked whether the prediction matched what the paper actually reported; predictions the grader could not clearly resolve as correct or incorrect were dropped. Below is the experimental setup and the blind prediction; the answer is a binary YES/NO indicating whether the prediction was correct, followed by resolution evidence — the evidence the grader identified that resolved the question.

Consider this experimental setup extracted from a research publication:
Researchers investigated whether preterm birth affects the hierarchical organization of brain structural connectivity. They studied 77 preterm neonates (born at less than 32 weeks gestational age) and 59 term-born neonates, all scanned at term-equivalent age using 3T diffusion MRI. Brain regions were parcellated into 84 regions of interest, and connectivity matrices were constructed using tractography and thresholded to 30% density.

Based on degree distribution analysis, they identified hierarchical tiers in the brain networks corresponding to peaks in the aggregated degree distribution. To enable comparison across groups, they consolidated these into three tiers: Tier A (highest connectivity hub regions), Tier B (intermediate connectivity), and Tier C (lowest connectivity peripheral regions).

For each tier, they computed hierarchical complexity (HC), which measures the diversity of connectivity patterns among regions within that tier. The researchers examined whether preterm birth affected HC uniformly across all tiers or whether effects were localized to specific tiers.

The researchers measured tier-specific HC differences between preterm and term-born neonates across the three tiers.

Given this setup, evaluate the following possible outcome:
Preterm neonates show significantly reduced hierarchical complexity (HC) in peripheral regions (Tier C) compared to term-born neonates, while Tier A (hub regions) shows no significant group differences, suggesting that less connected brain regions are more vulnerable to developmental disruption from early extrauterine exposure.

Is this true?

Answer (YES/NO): NO